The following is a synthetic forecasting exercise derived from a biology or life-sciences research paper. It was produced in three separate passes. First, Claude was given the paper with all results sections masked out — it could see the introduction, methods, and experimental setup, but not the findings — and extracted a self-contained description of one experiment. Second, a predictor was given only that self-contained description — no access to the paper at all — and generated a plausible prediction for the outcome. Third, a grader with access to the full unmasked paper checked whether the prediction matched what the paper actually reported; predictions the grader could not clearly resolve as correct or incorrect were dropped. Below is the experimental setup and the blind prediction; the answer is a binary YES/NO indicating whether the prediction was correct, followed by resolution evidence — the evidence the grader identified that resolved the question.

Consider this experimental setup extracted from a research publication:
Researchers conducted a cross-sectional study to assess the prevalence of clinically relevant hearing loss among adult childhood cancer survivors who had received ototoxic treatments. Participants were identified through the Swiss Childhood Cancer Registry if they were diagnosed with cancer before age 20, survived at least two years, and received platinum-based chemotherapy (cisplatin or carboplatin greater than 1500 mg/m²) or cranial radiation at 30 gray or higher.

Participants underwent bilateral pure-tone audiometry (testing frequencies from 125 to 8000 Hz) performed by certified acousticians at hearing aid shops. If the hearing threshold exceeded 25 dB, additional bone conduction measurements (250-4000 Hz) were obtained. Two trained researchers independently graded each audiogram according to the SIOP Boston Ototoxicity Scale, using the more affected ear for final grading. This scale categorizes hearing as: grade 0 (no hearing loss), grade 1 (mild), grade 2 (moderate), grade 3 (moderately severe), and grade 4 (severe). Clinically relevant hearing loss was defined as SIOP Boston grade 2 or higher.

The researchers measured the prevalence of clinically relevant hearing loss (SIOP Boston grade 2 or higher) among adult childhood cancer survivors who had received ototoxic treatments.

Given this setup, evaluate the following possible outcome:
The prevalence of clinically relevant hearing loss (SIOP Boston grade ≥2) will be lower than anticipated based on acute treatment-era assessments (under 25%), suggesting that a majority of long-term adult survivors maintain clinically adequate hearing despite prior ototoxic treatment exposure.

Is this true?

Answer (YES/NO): NO